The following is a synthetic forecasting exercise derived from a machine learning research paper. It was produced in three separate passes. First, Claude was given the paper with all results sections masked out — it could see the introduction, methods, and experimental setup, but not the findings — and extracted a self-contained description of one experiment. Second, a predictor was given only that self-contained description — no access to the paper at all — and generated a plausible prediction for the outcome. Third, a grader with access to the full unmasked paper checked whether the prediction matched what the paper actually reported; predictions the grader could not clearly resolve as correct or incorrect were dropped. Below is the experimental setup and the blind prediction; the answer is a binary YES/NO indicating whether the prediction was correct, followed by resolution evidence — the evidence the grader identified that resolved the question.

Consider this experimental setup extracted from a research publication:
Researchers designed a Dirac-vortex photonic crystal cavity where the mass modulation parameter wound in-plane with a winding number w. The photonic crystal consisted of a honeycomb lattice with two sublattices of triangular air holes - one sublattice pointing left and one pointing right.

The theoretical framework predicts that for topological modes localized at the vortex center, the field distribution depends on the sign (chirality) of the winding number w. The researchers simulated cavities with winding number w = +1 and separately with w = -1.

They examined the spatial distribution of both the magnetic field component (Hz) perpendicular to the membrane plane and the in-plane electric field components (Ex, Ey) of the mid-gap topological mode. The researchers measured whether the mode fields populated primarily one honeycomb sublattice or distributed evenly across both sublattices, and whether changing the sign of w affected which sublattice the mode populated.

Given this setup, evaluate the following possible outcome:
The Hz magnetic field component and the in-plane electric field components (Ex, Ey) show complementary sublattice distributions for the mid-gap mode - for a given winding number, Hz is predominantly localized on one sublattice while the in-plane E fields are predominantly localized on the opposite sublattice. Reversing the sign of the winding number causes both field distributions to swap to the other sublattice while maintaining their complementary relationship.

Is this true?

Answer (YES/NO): NO